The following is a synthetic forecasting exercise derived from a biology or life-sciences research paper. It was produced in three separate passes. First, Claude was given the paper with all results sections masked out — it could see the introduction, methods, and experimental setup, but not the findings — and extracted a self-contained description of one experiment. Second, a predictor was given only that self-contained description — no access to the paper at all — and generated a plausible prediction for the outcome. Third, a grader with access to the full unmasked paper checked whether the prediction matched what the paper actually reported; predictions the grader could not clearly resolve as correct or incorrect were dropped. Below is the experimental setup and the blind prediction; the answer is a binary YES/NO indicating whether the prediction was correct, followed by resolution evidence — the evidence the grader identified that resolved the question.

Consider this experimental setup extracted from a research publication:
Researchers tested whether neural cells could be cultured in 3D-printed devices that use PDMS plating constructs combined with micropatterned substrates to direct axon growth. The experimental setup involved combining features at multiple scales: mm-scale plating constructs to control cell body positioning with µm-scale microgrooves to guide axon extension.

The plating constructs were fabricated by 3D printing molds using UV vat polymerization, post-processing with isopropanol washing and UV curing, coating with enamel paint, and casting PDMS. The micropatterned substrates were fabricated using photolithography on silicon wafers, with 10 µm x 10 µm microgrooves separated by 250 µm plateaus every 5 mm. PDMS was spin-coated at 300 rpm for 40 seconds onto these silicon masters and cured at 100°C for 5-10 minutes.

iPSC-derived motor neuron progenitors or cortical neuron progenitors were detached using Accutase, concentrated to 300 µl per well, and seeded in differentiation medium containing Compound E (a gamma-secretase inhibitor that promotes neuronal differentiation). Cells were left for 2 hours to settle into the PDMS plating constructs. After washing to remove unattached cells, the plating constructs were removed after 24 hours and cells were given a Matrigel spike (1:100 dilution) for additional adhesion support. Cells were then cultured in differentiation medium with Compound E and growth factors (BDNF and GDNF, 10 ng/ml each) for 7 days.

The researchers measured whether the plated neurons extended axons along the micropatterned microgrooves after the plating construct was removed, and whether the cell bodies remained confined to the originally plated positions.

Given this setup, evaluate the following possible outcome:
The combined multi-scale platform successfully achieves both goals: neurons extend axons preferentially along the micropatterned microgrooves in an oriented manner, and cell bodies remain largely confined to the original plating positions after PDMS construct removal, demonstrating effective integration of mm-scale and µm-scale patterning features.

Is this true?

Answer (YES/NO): YES